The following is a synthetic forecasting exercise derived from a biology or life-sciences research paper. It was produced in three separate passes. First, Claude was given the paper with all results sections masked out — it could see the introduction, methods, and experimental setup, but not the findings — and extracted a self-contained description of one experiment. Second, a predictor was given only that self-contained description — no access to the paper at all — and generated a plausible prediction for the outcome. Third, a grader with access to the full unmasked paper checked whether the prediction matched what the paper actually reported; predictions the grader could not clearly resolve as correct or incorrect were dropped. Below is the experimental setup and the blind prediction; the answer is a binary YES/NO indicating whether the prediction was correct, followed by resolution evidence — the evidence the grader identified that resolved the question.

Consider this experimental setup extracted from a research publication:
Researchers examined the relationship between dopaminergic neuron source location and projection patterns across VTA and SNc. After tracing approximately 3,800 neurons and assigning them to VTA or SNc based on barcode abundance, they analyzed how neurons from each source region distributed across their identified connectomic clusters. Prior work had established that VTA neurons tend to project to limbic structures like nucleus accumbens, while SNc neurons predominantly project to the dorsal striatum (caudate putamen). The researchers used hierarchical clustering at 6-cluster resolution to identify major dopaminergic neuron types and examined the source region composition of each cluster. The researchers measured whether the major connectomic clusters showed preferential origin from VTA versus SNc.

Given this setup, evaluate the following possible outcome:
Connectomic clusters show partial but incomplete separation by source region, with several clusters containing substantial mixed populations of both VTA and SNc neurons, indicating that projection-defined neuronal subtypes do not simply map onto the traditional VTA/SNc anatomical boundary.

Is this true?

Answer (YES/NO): NO